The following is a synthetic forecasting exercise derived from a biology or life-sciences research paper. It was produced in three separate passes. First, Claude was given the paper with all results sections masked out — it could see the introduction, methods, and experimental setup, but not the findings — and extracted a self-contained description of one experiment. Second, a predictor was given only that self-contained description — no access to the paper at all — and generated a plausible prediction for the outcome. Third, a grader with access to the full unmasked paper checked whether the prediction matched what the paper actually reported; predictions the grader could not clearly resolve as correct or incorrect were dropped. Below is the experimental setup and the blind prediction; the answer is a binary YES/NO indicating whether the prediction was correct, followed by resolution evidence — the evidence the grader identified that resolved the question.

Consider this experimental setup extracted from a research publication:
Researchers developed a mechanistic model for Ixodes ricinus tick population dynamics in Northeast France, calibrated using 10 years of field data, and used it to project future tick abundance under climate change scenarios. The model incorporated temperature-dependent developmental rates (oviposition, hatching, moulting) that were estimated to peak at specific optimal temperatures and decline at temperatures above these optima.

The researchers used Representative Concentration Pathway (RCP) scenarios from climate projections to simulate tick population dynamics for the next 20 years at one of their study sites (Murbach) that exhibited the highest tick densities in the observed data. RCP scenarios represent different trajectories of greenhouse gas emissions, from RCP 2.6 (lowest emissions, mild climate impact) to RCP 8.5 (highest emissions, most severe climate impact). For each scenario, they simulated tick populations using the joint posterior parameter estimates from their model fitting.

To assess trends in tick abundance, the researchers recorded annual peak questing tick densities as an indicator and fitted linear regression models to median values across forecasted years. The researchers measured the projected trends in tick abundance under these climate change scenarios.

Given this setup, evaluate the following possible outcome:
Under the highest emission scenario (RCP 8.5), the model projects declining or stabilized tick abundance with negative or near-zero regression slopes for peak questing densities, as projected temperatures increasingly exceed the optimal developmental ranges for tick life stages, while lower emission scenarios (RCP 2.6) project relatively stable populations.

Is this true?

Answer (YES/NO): YES